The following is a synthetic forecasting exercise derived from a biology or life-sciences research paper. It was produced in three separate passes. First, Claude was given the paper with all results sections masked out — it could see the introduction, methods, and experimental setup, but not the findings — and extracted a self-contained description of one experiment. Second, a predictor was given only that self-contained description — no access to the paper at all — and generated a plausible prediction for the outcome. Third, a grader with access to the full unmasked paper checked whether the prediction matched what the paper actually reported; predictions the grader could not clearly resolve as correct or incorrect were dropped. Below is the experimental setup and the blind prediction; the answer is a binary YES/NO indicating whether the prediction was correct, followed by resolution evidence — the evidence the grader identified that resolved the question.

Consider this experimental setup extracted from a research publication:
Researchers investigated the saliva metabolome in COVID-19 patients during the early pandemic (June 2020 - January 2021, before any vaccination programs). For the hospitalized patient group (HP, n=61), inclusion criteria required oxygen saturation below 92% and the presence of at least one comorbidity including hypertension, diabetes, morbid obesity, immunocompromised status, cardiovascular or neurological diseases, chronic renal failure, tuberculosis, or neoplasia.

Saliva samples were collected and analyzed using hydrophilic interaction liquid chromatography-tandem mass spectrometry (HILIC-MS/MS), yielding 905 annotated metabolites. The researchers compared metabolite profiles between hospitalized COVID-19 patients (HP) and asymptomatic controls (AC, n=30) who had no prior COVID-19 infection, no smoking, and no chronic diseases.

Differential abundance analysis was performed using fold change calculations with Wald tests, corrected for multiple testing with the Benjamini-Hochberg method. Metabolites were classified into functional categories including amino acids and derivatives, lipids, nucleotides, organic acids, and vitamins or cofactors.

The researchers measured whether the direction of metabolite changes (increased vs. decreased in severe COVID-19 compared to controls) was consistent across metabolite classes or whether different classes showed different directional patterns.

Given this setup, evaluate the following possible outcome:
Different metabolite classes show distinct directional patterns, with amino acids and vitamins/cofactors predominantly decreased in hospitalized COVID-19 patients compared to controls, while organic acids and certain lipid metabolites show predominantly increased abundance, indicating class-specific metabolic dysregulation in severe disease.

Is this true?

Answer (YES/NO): NO